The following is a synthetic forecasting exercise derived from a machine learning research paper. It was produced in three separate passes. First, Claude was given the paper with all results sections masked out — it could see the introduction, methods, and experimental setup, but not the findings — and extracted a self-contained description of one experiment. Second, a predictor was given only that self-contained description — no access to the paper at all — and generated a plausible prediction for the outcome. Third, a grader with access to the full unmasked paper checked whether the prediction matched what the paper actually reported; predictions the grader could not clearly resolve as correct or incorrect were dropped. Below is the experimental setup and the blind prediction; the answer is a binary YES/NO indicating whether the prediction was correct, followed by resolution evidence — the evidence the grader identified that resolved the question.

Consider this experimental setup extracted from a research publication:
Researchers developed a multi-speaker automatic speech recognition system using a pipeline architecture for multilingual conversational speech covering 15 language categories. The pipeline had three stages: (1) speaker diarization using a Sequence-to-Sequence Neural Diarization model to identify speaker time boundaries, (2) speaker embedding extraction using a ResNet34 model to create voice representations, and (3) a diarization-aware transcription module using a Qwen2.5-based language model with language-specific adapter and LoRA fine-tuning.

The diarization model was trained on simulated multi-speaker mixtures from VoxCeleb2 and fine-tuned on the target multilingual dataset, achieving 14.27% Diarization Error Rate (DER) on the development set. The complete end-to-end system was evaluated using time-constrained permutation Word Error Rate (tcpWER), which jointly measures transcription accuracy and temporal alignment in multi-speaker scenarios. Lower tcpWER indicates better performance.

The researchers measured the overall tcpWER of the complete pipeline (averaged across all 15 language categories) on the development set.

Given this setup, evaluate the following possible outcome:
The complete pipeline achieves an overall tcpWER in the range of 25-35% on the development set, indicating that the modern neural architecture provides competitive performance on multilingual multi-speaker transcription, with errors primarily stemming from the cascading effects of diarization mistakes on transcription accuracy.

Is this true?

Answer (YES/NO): NO